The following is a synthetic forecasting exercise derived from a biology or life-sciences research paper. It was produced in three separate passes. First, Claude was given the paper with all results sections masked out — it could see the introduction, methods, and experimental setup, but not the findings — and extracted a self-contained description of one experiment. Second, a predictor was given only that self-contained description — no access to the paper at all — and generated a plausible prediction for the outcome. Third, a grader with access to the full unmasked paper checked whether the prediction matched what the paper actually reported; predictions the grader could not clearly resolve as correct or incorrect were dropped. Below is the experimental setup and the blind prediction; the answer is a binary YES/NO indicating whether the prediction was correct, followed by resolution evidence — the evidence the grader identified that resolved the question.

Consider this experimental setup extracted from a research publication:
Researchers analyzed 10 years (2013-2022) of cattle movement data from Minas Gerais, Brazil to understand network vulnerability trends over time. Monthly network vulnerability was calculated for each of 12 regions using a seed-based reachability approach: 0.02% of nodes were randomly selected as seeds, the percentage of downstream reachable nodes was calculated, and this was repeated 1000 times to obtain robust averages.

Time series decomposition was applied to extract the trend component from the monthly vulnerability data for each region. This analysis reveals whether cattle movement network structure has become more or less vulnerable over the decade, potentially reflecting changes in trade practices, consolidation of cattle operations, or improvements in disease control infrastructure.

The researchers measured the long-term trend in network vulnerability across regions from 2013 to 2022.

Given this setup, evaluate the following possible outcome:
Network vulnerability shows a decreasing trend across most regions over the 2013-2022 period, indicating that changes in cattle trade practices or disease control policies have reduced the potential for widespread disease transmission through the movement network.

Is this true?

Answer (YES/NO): NO